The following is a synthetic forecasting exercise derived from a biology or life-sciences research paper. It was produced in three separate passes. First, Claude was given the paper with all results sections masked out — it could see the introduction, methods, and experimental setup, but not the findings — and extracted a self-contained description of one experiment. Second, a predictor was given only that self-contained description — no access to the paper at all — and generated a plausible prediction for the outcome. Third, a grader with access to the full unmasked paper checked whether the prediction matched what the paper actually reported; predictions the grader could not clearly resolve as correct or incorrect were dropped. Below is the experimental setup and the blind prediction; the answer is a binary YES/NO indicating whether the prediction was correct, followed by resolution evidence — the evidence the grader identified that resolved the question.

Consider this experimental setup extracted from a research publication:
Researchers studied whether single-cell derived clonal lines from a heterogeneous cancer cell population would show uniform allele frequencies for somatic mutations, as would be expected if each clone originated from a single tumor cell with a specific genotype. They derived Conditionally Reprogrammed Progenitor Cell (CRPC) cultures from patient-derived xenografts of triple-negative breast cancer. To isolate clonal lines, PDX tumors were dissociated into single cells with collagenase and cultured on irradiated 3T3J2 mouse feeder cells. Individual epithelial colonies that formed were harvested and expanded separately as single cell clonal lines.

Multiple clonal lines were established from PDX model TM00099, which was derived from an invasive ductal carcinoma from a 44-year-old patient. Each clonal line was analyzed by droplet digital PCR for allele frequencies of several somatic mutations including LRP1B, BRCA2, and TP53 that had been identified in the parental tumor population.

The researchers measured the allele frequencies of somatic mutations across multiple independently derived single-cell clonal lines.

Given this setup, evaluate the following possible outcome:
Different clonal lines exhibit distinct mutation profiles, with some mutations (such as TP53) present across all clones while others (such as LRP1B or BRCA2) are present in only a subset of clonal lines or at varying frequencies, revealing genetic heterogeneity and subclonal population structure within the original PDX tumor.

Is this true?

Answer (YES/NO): YES